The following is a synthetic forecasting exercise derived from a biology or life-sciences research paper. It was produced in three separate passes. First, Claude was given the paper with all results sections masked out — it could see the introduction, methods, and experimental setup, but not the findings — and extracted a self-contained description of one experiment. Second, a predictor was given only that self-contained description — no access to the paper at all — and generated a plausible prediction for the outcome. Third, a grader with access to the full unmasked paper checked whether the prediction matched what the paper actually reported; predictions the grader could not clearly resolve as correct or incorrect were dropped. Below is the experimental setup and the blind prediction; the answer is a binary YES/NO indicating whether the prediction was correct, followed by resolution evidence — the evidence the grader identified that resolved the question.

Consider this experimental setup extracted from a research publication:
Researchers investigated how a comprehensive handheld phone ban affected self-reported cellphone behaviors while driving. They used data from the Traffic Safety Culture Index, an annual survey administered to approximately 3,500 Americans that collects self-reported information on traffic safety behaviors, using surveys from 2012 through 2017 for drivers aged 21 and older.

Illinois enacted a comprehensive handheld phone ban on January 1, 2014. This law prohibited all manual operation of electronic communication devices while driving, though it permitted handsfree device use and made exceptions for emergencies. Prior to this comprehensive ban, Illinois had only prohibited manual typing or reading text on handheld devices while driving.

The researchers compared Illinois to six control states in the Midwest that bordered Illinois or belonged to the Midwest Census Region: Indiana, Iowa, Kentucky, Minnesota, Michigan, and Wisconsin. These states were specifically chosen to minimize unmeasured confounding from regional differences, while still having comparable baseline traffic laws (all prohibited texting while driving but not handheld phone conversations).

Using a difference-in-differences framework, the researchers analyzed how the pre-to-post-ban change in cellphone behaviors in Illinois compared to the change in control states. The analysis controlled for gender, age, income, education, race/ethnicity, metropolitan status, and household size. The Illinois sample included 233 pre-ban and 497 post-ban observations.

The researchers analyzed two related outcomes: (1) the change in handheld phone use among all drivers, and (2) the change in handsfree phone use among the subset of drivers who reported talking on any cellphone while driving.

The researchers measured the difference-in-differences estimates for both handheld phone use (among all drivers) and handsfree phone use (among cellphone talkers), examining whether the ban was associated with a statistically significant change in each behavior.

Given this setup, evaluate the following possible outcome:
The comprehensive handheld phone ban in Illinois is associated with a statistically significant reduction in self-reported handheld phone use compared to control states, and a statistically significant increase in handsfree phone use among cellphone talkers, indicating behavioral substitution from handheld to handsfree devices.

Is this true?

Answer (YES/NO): YES